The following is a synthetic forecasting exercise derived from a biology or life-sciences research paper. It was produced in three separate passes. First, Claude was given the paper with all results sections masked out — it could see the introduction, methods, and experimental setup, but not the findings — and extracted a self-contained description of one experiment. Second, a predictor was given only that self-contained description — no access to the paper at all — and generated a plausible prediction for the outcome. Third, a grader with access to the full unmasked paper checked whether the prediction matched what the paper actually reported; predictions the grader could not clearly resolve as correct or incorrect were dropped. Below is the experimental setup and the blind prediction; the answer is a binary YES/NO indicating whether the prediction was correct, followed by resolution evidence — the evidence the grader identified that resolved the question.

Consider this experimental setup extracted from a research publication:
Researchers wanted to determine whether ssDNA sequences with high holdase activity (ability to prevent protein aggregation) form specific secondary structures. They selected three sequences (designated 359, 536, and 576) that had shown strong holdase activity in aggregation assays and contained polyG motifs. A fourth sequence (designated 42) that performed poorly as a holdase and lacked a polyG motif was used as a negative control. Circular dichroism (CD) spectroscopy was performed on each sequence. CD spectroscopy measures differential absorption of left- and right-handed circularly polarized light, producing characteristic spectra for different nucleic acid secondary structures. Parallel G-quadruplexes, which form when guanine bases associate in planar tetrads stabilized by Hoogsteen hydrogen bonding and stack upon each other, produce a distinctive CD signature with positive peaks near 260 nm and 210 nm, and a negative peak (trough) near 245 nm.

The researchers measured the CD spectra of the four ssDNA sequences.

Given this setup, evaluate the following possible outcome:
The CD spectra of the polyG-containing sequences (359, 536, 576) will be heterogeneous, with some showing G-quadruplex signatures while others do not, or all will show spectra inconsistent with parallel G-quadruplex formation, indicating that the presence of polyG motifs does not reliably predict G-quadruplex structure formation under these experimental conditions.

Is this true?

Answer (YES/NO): NO